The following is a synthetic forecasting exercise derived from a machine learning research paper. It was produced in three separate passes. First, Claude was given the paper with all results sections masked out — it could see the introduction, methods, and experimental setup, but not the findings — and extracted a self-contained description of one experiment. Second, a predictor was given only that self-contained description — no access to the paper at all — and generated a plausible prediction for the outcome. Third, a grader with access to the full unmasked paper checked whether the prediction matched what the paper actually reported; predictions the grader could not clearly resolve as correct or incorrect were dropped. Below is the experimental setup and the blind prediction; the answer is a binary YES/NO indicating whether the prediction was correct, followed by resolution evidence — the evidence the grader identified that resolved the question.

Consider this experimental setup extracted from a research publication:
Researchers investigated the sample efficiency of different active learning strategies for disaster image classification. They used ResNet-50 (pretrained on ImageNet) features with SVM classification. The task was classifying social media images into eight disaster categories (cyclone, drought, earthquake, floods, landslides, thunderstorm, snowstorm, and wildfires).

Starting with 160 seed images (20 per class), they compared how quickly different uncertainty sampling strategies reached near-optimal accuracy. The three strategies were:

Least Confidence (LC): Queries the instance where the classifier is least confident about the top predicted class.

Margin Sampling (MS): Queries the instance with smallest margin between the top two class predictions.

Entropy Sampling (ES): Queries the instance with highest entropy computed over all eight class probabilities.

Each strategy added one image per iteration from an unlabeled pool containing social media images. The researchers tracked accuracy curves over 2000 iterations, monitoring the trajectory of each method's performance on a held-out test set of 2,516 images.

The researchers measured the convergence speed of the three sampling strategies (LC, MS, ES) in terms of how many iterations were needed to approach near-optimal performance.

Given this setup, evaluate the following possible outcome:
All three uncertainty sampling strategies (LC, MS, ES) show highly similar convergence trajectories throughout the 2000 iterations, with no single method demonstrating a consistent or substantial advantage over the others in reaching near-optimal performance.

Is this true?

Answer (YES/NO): NO